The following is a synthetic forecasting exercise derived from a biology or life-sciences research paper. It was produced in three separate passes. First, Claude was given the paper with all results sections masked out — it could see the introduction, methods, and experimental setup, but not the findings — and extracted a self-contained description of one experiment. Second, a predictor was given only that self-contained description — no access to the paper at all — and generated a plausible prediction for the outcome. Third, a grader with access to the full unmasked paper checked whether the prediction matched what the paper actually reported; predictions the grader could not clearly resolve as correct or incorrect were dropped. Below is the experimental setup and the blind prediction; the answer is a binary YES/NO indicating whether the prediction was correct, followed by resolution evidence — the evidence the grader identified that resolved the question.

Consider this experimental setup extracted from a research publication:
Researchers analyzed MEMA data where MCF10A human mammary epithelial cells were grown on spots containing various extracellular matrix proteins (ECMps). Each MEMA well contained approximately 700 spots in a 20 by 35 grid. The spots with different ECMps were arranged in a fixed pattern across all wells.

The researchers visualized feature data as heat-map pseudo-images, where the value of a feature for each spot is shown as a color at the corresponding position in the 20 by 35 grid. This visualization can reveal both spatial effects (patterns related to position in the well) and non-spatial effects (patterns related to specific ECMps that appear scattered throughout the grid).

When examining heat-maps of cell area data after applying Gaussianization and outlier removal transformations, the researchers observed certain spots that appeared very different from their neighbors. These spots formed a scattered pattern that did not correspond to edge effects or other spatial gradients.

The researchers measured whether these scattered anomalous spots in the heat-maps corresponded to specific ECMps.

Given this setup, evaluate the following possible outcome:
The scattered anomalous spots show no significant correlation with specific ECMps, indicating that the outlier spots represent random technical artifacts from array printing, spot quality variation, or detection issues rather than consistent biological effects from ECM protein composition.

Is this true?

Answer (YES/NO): NO